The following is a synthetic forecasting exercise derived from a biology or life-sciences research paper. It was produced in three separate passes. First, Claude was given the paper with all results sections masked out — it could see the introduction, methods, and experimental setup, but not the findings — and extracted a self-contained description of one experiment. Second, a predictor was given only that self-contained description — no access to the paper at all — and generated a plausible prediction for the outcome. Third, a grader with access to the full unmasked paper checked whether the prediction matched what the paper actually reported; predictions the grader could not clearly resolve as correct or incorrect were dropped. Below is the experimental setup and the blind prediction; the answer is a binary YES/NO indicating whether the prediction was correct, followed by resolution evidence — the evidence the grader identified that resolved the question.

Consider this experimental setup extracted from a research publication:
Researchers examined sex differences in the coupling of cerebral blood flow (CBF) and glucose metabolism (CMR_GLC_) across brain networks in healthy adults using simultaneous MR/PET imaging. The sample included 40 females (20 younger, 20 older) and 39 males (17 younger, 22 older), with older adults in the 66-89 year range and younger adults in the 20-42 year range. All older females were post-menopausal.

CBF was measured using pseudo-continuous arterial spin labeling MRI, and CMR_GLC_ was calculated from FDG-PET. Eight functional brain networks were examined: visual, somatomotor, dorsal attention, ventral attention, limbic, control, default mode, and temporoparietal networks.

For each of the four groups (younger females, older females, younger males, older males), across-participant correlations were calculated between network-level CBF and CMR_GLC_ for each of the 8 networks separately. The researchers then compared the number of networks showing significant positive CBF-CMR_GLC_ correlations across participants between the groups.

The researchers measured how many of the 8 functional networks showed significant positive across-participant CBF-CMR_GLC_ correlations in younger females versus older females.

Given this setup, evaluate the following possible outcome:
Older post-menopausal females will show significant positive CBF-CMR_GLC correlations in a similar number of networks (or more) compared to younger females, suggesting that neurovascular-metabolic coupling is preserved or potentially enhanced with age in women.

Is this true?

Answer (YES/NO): NO